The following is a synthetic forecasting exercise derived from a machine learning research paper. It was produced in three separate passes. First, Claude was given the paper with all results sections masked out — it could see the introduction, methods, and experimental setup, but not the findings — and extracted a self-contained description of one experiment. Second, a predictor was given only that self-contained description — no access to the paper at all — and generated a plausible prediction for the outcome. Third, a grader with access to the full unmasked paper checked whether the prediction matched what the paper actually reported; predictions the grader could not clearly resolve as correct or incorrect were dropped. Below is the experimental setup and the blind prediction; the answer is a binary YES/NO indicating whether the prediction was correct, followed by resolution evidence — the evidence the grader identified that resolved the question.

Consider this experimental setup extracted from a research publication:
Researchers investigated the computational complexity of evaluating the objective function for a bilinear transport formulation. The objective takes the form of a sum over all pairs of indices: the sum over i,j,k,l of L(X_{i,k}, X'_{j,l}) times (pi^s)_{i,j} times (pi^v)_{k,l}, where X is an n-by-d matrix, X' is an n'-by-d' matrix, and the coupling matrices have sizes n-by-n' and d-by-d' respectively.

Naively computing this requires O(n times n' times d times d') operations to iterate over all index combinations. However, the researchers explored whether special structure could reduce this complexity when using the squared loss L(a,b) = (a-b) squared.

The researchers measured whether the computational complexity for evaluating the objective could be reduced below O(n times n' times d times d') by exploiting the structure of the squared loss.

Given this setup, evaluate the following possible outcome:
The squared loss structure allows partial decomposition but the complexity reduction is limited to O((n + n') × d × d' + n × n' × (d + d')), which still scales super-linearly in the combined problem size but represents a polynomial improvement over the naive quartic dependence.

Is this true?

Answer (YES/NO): NO